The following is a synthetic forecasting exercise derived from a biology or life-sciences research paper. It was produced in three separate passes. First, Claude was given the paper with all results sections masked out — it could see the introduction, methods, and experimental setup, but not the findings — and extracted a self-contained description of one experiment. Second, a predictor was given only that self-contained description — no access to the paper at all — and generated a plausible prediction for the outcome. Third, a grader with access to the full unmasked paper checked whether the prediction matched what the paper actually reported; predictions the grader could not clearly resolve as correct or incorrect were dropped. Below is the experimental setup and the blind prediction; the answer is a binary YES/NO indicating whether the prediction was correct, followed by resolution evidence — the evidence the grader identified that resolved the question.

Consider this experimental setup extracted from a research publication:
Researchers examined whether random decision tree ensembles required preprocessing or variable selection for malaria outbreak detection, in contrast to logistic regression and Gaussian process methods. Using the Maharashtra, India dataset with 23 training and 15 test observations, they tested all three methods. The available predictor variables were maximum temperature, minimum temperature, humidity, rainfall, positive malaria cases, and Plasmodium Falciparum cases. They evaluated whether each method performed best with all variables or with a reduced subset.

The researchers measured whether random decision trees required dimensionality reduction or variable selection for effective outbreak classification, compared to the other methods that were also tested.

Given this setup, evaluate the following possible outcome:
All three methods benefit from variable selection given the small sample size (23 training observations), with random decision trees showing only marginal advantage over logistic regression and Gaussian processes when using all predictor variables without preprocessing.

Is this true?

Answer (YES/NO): NO